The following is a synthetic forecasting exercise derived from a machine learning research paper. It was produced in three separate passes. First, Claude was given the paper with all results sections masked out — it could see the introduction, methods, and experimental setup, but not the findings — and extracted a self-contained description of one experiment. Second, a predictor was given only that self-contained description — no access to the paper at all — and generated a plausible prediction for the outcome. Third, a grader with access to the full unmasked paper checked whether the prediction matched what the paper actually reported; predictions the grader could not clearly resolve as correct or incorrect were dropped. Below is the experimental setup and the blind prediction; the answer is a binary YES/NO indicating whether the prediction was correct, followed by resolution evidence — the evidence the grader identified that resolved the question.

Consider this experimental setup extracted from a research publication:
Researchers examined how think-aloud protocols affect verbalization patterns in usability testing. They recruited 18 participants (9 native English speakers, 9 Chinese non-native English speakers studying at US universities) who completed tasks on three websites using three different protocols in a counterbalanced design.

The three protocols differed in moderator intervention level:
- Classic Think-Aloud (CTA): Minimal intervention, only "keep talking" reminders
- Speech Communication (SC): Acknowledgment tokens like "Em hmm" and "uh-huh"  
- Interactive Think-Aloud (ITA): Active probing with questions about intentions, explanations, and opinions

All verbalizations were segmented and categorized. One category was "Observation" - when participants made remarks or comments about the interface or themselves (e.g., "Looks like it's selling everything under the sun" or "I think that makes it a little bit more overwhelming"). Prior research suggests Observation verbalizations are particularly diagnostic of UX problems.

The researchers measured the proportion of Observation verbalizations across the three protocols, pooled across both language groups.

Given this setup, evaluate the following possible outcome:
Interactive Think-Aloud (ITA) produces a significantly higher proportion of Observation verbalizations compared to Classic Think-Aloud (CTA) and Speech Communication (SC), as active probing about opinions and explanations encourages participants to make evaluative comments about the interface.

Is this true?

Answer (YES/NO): NO